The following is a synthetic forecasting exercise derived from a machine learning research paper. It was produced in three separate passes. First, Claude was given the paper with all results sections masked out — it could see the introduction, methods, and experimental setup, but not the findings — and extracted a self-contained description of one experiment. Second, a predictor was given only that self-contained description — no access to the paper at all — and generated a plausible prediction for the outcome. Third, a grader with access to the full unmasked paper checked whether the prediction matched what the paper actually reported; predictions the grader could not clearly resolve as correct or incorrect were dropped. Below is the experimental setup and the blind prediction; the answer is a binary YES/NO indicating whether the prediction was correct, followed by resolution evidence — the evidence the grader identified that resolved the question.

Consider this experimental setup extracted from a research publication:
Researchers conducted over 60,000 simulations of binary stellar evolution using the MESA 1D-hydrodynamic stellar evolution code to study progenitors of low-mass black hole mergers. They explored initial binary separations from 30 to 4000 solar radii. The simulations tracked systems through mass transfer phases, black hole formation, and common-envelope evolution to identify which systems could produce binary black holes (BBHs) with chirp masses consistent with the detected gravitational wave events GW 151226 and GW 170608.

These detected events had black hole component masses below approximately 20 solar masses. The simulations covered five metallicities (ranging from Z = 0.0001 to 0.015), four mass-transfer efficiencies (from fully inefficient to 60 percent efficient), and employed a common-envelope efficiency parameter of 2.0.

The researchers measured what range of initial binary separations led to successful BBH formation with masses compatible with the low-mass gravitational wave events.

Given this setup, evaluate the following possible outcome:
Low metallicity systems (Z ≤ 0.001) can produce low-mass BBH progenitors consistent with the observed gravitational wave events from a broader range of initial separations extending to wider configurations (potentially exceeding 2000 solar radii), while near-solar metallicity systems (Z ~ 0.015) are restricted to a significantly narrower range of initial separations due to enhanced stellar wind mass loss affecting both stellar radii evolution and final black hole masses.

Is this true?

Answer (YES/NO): NO